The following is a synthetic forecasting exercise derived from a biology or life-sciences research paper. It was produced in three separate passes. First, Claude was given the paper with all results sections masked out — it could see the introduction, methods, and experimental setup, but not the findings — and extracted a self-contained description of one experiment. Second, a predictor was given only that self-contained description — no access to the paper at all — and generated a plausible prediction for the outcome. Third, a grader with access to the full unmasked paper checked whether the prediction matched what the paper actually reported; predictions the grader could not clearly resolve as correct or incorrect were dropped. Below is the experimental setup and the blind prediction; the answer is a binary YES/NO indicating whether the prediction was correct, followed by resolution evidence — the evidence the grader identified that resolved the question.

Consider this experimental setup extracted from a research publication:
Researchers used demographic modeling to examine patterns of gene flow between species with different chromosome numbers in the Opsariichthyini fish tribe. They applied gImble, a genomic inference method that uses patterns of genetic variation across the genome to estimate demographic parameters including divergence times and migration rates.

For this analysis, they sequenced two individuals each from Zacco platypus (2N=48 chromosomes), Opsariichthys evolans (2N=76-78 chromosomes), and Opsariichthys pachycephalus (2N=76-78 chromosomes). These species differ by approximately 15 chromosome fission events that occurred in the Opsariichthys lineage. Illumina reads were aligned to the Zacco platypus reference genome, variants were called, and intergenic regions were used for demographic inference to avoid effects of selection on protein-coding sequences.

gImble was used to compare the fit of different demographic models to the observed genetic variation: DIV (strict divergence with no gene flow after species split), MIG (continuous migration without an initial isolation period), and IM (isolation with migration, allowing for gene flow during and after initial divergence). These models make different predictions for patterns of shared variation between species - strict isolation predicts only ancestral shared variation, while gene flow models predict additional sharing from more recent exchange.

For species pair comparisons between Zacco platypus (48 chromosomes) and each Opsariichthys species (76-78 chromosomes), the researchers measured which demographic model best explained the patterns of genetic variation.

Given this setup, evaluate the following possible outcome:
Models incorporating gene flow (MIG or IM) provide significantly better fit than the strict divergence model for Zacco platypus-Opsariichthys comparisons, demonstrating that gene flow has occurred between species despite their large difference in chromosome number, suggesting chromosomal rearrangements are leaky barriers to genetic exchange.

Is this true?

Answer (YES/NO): YES